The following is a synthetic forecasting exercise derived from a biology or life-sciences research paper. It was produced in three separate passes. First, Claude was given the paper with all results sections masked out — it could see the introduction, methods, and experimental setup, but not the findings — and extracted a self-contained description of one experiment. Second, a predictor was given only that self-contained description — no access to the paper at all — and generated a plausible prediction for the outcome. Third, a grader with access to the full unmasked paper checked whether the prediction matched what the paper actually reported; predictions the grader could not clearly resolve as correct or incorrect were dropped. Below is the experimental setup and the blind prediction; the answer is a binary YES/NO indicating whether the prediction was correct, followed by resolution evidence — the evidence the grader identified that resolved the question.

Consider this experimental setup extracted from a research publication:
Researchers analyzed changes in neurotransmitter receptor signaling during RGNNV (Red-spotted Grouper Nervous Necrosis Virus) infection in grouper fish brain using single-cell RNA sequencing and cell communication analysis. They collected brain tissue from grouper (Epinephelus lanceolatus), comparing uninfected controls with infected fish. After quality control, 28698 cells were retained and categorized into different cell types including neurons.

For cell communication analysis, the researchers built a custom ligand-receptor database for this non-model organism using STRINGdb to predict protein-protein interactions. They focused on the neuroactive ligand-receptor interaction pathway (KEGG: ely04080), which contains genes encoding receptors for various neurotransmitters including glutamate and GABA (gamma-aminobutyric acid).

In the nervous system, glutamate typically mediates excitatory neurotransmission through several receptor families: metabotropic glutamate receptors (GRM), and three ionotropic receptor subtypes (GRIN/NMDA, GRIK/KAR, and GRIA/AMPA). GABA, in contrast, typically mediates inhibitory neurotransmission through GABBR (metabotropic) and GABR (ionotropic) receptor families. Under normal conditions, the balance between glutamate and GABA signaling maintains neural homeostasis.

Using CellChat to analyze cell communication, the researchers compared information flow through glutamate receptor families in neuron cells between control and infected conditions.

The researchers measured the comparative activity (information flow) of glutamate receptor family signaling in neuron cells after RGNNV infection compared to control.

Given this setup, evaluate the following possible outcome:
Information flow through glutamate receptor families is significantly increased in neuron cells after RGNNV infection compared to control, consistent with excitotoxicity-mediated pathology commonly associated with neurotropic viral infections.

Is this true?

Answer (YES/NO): NO